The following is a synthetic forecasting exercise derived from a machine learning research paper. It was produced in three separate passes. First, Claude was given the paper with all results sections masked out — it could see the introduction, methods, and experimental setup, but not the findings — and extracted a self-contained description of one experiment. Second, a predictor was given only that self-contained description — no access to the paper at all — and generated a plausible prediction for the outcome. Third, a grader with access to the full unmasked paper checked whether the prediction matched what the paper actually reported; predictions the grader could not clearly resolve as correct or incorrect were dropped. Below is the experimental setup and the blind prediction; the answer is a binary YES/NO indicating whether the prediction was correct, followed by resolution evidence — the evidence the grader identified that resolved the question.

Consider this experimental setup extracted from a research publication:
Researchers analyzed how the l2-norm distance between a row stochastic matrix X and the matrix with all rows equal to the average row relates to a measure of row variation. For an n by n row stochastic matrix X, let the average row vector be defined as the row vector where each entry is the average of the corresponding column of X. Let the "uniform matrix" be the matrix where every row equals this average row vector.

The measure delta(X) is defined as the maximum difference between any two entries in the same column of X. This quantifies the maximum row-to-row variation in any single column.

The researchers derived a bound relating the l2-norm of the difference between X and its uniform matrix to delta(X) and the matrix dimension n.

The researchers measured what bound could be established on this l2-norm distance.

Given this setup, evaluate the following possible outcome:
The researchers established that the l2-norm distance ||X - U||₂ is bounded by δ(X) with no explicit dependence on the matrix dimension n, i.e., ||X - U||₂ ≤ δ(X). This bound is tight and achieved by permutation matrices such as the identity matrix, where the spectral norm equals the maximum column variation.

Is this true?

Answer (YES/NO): NO